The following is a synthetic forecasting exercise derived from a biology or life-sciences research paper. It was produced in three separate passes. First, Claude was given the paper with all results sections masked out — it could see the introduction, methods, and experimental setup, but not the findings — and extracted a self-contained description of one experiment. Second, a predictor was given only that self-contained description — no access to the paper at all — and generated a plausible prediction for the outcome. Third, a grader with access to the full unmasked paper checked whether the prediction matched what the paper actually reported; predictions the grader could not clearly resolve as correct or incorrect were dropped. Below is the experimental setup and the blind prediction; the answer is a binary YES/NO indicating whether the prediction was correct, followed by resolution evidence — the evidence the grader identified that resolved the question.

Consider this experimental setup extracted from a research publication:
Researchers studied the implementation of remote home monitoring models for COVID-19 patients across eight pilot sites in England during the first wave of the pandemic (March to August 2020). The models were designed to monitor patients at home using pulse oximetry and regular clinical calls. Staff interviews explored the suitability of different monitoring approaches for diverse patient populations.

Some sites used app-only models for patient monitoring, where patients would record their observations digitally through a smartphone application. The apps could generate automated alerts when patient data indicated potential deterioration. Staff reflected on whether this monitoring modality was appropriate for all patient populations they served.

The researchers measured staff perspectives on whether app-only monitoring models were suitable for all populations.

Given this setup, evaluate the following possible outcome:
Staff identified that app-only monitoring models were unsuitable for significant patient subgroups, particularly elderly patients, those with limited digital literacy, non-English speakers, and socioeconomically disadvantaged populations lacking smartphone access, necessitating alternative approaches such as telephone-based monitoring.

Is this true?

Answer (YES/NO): NO